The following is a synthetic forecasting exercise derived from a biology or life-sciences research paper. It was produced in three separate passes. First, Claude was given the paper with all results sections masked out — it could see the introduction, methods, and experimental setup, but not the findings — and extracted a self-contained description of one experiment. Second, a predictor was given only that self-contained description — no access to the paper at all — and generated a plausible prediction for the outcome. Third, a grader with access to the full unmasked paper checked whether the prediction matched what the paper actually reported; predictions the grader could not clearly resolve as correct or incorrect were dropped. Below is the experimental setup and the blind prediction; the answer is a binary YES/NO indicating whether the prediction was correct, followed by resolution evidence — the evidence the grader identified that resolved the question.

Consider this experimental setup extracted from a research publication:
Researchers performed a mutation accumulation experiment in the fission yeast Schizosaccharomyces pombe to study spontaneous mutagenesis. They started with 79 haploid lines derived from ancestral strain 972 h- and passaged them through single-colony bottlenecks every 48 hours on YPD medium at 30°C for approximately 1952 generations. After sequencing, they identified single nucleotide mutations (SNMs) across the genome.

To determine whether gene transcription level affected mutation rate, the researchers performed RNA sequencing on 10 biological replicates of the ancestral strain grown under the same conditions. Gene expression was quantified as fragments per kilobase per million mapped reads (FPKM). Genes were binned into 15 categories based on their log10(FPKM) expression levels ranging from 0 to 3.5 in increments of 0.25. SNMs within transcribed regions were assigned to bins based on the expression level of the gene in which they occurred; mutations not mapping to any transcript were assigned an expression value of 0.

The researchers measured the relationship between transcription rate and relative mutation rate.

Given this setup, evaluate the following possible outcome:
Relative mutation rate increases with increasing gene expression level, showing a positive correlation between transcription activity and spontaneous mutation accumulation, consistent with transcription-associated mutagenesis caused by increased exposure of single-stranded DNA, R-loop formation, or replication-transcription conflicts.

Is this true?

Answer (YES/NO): NO